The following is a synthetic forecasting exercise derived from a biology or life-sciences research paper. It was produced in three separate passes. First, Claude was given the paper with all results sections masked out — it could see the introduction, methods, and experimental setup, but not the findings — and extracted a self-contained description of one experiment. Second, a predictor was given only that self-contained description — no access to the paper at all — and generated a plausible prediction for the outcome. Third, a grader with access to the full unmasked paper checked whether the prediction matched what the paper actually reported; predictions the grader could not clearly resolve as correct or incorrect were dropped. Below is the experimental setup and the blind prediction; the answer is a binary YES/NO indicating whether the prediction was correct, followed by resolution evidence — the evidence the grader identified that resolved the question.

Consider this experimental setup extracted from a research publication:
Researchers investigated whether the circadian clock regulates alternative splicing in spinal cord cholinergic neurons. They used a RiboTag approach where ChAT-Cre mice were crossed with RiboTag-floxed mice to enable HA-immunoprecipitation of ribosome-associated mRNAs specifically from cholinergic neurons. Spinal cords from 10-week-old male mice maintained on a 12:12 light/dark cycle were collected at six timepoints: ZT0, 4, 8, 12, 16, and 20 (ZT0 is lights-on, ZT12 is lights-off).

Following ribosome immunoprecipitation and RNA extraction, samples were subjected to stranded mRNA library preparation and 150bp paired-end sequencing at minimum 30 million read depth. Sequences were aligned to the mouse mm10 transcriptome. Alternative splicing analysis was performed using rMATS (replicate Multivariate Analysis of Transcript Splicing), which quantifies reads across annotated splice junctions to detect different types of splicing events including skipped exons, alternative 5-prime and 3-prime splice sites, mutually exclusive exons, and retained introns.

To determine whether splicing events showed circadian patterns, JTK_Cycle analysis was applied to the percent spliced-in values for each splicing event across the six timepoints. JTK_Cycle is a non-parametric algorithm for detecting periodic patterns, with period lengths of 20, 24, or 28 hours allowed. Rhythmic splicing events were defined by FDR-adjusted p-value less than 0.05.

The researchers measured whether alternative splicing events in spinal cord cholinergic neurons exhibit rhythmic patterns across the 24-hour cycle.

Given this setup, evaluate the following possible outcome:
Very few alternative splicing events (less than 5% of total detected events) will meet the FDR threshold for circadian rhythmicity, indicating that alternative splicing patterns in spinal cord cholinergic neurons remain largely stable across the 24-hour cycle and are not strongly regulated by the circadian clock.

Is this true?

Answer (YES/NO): NO